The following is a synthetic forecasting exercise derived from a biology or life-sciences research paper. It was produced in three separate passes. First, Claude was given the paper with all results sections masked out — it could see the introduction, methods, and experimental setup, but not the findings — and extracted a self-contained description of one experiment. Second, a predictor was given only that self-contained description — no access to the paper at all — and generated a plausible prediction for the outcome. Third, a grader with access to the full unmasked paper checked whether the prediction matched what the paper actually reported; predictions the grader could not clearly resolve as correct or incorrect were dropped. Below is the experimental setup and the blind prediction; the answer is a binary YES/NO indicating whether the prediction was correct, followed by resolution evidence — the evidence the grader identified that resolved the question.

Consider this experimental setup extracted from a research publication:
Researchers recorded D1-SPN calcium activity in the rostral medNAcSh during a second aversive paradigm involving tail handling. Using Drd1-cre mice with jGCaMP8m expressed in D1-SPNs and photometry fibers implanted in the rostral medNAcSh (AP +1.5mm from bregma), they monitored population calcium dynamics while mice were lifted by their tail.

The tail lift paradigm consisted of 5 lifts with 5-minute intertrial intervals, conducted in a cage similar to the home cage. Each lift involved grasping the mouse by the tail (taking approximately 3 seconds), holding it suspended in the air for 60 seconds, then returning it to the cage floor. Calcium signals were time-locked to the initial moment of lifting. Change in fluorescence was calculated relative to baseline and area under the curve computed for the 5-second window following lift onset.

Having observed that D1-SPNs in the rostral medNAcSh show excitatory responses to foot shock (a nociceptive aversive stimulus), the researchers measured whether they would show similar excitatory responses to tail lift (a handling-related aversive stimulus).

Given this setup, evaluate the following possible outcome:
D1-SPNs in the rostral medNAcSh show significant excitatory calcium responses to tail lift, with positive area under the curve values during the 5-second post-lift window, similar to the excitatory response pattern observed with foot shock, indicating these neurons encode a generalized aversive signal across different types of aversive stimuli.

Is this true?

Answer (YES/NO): YES